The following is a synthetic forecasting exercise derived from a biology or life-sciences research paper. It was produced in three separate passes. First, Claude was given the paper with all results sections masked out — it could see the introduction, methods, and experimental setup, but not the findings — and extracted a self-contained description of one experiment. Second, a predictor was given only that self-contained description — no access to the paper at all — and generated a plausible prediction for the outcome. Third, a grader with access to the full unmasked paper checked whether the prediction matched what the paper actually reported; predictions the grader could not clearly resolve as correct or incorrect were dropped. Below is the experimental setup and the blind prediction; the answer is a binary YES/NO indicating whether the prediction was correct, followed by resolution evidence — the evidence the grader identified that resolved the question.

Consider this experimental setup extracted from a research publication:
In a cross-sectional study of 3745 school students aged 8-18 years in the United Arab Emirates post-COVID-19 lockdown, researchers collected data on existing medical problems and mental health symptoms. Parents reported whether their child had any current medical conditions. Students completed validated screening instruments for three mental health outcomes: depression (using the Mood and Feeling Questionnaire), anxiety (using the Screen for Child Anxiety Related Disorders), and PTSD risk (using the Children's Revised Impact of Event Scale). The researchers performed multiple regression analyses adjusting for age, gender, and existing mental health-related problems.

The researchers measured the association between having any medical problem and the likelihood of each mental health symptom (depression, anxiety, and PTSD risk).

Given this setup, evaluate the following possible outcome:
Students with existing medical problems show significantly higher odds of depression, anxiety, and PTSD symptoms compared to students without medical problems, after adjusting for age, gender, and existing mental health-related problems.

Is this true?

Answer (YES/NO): NO